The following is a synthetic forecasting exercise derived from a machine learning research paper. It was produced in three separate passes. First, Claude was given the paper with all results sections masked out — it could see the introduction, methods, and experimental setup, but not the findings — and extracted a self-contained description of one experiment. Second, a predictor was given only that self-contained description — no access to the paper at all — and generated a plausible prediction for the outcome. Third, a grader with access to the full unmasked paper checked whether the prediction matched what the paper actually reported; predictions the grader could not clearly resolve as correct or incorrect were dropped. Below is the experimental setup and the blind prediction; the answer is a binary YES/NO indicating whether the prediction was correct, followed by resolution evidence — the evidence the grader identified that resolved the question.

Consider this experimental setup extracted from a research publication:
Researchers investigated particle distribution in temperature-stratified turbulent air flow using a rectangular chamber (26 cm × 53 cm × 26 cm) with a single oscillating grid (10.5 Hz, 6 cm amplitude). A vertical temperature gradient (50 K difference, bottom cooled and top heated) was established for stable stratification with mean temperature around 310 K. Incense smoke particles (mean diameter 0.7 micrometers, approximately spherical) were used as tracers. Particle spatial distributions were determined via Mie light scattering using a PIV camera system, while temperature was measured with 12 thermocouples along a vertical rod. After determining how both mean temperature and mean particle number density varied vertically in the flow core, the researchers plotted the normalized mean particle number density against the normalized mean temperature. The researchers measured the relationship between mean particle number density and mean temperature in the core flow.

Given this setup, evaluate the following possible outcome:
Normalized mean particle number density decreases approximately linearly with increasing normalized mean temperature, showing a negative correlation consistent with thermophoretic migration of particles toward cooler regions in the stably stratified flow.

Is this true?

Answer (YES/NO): NO